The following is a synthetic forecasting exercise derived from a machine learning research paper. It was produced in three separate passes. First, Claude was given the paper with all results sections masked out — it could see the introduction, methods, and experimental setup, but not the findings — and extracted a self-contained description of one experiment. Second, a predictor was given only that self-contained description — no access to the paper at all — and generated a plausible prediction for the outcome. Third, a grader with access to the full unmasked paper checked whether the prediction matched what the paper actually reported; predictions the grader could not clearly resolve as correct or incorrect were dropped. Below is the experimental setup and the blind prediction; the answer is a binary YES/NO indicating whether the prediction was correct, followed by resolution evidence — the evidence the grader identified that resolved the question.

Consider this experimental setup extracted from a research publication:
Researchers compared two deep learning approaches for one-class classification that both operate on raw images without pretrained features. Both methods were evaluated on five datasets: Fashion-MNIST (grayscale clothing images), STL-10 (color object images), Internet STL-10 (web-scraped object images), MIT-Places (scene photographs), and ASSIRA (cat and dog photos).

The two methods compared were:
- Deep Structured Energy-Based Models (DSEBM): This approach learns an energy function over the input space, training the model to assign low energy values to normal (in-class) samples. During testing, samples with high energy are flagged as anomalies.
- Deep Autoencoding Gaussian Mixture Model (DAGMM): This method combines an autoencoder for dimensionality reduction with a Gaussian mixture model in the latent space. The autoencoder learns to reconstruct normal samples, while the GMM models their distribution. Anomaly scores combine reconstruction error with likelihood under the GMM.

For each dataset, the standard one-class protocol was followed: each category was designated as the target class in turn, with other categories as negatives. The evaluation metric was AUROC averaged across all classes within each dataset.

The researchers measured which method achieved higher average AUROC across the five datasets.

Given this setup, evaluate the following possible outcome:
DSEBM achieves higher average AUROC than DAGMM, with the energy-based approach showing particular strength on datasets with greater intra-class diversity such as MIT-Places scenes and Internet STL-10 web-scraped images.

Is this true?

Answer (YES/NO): NO